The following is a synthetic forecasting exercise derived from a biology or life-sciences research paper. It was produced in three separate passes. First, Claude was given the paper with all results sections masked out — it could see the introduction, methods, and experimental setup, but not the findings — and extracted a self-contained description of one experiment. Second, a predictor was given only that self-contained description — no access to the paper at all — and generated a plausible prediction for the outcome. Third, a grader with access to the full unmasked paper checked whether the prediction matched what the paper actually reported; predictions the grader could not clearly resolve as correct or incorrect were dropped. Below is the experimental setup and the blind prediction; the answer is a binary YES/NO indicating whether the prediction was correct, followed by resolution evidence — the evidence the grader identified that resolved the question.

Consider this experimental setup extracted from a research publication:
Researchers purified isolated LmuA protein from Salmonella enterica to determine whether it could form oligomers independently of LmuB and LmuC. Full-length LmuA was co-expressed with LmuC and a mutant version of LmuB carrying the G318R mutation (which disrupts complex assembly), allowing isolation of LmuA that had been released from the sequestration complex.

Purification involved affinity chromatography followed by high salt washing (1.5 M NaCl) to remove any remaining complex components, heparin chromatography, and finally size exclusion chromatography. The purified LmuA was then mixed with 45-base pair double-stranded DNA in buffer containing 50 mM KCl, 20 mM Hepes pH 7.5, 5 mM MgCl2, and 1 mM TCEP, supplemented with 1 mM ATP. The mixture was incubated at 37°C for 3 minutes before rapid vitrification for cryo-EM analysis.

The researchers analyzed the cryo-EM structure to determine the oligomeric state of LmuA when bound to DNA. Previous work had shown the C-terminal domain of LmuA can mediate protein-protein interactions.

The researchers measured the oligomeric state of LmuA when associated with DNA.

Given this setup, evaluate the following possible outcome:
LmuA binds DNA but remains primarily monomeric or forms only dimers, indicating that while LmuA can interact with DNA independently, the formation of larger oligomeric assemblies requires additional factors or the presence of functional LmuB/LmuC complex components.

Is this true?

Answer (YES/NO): NO